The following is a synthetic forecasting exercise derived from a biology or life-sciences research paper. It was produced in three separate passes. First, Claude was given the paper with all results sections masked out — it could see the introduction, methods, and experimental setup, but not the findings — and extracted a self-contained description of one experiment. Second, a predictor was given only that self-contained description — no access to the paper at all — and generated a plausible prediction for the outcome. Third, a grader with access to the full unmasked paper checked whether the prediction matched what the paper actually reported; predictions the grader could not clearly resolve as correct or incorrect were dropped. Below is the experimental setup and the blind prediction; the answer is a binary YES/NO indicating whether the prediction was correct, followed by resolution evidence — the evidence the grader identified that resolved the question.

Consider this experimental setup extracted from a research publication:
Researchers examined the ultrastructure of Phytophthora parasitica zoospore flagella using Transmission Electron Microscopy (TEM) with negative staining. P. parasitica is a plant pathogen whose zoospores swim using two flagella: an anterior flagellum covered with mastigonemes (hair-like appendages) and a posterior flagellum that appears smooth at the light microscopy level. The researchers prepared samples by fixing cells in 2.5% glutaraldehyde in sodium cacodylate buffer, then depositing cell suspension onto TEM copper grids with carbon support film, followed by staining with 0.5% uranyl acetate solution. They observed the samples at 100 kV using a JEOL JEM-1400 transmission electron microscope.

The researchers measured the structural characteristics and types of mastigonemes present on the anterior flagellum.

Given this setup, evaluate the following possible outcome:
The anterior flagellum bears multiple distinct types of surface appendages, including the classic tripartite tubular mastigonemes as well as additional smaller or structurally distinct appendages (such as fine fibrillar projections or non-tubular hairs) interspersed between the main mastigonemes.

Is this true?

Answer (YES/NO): YES